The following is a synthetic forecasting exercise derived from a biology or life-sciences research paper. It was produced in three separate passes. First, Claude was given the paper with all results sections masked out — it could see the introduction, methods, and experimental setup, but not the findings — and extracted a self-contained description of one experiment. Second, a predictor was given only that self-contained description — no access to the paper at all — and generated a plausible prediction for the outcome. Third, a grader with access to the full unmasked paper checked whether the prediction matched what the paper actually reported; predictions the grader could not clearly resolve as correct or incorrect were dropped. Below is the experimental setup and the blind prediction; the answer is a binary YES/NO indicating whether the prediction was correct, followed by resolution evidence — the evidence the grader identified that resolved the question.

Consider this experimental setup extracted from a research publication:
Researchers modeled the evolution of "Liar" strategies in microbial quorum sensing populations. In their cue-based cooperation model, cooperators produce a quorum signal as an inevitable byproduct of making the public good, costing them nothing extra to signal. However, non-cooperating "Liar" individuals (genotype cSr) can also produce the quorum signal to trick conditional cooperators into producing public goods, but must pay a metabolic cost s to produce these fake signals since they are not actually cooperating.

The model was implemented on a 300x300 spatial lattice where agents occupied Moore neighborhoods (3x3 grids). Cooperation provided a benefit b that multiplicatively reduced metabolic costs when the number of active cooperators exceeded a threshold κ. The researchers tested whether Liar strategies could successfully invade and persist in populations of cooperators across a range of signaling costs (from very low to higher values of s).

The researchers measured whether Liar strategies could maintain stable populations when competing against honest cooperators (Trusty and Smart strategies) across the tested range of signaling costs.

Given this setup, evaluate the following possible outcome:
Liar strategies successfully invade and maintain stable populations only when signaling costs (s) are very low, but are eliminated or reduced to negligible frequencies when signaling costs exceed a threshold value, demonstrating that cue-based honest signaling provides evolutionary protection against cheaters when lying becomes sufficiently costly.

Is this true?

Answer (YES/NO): NO